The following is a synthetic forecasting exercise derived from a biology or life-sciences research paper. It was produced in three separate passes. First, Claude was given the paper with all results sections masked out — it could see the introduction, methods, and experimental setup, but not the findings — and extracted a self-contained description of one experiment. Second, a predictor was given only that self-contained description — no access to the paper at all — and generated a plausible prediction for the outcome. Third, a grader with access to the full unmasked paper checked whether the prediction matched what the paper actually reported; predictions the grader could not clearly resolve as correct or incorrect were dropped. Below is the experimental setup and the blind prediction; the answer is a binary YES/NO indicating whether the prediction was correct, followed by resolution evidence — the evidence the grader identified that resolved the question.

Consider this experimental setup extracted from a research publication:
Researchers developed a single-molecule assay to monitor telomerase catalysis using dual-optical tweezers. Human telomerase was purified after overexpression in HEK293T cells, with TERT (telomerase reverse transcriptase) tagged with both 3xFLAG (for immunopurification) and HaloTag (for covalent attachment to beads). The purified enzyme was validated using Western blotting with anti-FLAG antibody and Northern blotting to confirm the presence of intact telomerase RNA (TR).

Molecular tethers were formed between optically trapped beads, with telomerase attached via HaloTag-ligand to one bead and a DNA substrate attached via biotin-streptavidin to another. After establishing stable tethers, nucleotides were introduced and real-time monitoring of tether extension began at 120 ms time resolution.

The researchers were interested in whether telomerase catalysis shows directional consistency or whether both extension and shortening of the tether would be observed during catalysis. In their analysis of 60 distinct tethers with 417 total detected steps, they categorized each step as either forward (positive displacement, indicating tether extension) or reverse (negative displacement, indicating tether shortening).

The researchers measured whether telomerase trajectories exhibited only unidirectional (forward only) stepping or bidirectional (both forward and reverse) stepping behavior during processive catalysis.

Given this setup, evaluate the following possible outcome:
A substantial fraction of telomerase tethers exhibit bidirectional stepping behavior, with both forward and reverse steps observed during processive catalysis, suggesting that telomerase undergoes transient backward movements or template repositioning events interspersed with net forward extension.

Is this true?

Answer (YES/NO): YES